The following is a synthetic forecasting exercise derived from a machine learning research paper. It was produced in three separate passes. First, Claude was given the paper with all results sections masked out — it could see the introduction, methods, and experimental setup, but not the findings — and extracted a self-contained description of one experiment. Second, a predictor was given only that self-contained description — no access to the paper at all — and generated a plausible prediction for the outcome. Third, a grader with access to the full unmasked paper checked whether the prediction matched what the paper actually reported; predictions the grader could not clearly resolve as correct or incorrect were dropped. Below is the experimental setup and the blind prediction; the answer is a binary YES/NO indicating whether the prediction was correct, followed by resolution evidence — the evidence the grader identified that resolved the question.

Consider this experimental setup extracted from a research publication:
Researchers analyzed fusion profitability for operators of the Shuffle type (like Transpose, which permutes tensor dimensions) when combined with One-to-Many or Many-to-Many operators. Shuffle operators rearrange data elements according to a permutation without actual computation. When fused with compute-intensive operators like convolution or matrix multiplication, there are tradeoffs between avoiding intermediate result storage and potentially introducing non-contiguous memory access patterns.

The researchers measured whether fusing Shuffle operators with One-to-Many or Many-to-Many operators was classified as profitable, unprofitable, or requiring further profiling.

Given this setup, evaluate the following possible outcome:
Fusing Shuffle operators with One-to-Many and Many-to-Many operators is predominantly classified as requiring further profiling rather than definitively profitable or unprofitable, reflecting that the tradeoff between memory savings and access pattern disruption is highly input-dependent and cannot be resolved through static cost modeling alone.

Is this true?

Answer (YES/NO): YES